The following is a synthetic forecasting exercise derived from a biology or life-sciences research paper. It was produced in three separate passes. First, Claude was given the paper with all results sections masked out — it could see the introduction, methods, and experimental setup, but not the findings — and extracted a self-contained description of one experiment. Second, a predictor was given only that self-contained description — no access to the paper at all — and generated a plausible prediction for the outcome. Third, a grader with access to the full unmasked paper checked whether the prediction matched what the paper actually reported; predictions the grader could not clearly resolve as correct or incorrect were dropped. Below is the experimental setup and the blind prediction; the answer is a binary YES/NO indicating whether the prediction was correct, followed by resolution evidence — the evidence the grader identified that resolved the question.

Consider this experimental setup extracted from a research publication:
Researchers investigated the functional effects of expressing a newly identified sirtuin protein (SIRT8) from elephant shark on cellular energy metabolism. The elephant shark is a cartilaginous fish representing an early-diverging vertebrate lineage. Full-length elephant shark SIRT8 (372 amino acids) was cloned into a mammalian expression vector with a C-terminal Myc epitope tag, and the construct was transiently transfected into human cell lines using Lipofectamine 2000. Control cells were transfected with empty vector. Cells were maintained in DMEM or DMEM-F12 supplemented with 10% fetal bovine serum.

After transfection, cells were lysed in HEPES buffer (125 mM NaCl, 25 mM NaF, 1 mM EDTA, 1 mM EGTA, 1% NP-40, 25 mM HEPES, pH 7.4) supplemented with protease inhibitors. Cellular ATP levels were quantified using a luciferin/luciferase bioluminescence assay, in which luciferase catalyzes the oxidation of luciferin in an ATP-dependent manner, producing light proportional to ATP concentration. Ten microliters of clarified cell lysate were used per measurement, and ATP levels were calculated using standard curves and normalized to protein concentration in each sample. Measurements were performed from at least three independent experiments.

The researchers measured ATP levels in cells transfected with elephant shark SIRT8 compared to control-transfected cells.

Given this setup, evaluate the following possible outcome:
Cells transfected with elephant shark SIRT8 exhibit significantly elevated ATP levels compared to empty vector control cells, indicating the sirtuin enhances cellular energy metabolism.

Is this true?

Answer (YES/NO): YES